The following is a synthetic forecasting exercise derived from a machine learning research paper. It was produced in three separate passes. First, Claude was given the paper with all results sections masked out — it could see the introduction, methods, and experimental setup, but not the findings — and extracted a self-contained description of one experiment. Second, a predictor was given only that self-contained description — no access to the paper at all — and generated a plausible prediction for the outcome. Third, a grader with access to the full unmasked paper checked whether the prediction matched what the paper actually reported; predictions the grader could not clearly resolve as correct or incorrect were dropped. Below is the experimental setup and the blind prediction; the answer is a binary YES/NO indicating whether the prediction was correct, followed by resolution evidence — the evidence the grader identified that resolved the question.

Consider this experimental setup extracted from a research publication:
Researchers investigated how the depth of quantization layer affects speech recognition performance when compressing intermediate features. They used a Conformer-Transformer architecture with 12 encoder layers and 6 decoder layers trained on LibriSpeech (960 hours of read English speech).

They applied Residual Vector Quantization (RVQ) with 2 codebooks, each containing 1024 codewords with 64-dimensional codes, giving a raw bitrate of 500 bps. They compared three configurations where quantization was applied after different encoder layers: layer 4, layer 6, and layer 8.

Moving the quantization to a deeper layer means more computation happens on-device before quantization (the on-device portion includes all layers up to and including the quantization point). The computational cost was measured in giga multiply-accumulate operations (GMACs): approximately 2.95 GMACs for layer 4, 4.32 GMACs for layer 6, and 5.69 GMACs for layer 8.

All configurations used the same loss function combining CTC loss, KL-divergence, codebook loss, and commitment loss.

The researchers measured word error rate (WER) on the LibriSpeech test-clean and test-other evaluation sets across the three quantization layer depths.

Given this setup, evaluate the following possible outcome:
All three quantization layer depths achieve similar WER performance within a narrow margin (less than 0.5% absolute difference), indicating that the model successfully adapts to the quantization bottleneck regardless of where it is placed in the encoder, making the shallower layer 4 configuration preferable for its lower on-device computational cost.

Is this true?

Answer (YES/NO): NO